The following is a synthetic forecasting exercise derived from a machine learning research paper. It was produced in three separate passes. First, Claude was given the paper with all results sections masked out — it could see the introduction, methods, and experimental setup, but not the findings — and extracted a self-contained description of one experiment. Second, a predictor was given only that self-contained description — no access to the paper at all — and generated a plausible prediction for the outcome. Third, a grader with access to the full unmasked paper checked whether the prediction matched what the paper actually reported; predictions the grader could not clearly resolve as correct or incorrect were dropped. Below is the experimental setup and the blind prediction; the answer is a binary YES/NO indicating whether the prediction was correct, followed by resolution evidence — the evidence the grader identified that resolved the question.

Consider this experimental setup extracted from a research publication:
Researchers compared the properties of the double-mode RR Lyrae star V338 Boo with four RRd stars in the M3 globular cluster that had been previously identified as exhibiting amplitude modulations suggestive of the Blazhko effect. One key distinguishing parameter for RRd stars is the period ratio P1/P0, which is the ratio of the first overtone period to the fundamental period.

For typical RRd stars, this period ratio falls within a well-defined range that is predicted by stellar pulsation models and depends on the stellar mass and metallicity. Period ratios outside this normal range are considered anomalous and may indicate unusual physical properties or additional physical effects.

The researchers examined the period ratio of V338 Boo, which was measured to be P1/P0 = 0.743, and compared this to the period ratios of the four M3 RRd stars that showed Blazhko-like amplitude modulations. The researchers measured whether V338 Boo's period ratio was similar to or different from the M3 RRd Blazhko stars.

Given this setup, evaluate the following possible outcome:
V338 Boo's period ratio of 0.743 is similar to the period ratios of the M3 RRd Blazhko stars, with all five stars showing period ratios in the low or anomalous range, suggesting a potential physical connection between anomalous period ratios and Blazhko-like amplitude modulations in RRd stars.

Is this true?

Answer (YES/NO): NO